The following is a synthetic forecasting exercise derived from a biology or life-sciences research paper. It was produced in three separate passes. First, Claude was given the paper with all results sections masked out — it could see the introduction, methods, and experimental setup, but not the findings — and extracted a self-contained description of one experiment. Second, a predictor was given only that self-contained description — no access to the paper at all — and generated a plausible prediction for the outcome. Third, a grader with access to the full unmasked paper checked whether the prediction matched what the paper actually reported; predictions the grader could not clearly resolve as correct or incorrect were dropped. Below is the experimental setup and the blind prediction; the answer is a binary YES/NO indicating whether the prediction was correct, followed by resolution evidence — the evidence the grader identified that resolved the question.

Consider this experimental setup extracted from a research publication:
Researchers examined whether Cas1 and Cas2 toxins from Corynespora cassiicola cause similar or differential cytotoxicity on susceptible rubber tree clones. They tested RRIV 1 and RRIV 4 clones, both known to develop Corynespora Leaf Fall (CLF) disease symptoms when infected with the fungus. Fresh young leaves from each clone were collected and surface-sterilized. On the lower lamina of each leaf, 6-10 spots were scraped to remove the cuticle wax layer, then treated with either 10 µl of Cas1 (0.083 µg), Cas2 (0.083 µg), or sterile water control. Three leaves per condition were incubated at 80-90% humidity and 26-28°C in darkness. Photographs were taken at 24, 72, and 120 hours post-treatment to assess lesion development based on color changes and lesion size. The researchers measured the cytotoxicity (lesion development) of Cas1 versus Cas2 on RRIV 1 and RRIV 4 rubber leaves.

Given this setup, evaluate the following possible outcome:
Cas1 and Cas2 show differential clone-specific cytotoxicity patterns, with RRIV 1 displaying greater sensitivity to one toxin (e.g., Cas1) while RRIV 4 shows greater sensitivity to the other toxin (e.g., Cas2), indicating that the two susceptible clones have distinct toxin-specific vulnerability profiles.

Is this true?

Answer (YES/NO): NO